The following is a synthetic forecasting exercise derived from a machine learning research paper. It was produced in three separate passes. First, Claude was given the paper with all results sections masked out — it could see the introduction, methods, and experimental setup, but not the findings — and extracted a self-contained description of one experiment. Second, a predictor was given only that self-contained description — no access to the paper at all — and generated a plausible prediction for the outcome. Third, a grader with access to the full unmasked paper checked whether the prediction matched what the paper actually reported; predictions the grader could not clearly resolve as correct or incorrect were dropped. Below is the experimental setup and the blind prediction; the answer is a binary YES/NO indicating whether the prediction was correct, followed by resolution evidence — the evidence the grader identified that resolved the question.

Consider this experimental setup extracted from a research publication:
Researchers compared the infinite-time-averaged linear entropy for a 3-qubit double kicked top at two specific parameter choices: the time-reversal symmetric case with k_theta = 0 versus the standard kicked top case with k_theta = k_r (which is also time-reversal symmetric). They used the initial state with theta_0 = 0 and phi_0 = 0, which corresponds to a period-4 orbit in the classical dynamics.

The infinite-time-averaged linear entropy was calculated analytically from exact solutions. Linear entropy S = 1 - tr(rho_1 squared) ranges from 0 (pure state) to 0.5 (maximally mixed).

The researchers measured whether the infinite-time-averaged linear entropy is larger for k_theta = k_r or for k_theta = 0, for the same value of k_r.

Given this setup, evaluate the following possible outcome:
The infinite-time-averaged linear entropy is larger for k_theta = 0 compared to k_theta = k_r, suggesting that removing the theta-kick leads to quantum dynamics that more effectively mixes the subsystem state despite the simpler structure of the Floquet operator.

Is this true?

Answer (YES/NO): NO